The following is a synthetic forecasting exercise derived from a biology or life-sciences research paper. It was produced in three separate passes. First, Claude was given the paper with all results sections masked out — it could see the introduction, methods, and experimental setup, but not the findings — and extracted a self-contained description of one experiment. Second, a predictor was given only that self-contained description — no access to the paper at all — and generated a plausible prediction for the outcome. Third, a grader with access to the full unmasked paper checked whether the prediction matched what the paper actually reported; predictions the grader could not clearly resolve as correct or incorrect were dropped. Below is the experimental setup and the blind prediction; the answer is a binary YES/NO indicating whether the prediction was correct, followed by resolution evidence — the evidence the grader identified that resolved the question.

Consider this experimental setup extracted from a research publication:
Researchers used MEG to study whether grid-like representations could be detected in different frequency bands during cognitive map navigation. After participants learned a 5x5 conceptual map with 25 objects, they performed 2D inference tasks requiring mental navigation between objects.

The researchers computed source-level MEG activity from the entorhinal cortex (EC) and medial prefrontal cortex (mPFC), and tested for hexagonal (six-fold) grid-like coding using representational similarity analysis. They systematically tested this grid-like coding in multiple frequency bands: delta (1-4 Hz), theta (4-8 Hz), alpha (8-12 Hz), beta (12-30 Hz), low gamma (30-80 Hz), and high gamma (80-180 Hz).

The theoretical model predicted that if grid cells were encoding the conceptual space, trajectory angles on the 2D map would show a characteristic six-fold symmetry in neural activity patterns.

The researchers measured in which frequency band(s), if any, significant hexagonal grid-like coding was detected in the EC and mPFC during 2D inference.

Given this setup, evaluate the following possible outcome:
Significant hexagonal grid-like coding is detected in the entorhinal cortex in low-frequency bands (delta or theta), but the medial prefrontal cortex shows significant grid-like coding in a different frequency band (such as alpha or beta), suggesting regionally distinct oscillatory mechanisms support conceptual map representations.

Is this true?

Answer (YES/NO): NO